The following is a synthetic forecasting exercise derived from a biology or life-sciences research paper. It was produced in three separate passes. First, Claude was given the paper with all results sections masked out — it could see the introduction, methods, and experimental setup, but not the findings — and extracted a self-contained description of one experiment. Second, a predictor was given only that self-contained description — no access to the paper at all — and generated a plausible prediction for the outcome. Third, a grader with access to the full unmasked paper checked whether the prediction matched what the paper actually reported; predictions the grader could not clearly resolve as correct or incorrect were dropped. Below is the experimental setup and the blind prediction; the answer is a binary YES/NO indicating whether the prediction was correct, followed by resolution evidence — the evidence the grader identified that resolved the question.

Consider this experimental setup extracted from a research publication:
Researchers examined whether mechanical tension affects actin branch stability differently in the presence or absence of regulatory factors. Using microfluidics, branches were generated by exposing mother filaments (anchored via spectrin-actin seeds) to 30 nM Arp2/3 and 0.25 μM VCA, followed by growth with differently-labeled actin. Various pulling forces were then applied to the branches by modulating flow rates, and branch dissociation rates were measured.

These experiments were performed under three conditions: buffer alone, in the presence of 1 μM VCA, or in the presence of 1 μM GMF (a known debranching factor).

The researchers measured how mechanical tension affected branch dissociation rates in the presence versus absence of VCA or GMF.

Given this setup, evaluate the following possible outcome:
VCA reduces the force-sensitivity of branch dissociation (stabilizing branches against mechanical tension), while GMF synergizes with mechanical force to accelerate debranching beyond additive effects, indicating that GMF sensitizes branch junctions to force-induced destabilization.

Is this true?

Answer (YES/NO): NO